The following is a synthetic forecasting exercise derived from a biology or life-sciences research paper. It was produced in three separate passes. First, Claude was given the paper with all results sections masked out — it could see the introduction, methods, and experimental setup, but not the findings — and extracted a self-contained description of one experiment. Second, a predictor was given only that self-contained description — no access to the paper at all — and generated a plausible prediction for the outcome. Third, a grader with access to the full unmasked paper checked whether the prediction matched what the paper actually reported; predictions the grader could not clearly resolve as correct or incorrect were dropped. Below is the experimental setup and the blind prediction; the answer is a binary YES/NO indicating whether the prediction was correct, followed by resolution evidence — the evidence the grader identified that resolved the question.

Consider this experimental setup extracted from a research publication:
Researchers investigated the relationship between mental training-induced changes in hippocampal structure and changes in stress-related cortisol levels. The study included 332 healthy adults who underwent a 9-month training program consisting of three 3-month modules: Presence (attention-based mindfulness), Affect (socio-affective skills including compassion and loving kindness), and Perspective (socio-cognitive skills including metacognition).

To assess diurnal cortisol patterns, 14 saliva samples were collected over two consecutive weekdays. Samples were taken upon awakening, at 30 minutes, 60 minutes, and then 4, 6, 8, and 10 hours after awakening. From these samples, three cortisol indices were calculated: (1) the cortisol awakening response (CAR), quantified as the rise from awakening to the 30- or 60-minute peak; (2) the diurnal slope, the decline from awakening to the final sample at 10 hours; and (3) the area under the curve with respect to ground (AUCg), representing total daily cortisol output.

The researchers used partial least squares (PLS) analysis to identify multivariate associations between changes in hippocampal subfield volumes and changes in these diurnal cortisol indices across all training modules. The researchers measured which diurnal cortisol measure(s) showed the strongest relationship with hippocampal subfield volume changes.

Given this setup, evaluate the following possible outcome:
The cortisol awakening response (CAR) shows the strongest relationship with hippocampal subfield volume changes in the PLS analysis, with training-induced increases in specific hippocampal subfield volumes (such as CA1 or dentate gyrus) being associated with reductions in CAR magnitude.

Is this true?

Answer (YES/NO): NO